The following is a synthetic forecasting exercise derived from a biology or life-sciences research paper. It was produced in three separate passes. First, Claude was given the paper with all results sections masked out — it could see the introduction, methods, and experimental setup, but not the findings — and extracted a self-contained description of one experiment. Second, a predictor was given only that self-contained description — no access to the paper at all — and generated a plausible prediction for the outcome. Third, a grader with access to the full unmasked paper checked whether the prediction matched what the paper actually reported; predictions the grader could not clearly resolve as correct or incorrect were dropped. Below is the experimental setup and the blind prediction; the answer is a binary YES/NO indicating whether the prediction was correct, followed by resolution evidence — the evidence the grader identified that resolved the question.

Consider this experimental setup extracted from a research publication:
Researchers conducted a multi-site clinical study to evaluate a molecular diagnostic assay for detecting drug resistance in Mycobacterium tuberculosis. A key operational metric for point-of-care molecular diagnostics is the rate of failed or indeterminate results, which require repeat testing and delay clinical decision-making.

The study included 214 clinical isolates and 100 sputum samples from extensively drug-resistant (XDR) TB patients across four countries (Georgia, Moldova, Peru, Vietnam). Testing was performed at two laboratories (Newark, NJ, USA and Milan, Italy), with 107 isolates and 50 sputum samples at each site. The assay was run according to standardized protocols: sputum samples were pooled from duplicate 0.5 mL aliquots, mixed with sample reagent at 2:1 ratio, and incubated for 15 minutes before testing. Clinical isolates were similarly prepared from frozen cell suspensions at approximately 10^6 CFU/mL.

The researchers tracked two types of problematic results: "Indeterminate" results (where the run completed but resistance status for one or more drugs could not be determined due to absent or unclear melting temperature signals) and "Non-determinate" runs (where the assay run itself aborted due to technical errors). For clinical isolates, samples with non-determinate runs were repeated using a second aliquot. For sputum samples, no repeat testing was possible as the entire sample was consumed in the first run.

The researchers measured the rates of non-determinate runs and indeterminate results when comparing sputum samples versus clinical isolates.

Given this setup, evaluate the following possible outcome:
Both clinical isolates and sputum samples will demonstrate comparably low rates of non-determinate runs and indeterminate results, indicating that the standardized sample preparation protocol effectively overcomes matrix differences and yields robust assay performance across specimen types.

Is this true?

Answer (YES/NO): YES